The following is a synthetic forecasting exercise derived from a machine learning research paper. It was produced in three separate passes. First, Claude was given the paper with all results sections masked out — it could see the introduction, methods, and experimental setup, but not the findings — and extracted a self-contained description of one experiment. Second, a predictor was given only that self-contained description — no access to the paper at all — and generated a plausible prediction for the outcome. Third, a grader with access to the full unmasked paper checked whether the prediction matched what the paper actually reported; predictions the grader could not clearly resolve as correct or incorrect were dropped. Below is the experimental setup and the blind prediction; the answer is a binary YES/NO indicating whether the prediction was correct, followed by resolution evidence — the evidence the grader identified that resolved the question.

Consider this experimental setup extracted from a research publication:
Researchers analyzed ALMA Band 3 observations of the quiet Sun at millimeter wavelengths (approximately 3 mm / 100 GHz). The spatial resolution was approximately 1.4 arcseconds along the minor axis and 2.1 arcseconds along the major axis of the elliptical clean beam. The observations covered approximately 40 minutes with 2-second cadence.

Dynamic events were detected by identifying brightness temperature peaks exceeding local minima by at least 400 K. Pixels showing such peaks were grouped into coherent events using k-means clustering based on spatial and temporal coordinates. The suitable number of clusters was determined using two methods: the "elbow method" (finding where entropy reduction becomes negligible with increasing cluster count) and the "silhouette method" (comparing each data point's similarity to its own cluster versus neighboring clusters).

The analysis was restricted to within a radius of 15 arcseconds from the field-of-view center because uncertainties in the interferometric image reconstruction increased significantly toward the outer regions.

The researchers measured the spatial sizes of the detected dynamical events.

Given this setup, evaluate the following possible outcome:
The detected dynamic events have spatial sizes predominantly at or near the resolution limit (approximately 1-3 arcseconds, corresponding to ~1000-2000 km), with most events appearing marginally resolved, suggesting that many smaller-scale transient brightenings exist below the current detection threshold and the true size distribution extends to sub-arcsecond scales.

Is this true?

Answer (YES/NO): YES